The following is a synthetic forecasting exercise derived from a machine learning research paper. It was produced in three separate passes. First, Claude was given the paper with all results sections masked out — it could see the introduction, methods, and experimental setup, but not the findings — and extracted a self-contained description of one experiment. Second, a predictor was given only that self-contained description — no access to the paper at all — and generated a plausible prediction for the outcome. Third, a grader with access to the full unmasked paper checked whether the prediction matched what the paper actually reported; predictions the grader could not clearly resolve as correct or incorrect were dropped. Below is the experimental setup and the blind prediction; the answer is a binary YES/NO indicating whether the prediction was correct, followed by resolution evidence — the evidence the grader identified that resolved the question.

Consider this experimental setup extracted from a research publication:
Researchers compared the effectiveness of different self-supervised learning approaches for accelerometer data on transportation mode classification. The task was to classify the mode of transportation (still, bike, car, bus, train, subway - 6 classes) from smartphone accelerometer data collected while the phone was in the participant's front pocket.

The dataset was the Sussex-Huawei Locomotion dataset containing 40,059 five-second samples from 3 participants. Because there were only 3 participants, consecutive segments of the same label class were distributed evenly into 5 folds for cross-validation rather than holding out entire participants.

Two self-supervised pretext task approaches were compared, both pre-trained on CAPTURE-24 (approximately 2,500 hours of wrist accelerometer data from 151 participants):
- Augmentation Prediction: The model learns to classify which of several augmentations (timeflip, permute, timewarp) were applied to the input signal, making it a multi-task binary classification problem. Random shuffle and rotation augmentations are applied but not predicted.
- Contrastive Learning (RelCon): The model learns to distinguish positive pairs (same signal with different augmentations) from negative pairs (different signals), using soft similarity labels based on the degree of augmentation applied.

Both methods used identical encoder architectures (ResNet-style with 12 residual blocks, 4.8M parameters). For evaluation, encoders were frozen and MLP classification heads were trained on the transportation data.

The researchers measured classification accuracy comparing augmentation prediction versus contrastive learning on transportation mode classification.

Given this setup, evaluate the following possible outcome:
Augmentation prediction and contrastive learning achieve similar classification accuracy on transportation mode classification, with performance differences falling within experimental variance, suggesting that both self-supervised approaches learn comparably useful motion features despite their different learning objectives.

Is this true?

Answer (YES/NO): NO